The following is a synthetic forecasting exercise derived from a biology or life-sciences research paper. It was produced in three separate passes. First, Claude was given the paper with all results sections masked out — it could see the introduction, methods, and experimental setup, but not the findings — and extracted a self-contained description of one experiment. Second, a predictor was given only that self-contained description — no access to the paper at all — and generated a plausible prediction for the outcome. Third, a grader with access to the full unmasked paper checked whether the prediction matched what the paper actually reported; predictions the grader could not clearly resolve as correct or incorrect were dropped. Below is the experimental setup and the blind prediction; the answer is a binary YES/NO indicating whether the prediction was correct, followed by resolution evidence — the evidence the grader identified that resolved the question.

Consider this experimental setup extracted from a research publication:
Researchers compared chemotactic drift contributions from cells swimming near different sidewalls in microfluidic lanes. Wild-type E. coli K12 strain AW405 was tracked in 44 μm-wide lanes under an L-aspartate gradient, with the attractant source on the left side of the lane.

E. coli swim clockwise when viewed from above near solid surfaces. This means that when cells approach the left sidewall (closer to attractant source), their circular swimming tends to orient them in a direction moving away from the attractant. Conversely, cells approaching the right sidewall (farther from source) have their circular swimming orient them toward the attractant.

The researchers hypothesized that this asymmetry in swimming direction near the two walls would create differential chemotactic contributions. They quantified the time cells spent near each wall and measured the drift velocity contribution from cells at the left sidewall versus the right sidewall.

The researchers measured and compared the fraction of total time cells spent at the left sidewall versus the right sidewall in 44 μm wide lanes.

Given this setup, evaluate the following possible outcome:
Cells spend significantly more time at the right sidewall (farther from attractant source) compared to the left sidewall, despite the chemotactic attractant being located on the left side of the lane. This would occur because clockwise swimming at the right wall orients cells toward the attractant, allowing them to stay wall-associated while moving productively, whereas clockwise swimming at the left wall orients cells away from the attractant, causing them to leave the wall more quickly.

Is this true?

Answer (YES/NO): NO